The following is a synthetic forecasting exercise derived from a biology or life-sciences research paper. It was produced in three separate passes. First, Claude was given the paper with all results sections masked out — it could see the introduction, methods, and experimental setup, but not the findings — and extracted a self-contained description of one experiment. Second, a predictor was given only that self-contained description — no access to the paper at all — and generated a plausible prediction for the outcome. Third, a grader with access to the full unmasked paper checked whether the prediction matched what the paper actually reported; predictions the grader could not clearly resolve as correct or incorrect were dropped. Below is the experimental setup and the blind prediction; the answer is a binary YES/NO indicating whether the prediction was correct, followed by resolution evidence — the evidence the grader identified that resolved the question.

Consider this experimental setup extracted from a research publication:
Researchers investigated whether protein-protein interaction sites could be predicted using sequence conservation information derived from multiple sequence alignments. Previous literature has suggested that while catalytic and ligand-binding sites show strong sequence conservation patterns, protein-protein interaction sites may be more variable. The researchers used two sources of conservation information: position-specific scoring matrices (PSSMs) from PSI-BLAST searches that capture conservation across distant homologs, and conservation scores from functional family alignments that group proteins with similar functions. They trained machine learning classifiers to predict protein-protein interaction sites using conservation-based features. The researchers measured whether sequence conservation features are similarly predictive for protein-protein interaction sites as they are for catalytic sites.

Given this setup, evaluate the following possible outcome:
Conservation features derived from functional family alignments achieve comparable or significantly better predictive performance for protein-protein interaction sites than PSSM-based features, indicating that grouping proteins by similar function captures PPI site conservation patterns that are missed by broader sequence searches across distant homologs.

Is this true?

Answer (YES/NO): YES